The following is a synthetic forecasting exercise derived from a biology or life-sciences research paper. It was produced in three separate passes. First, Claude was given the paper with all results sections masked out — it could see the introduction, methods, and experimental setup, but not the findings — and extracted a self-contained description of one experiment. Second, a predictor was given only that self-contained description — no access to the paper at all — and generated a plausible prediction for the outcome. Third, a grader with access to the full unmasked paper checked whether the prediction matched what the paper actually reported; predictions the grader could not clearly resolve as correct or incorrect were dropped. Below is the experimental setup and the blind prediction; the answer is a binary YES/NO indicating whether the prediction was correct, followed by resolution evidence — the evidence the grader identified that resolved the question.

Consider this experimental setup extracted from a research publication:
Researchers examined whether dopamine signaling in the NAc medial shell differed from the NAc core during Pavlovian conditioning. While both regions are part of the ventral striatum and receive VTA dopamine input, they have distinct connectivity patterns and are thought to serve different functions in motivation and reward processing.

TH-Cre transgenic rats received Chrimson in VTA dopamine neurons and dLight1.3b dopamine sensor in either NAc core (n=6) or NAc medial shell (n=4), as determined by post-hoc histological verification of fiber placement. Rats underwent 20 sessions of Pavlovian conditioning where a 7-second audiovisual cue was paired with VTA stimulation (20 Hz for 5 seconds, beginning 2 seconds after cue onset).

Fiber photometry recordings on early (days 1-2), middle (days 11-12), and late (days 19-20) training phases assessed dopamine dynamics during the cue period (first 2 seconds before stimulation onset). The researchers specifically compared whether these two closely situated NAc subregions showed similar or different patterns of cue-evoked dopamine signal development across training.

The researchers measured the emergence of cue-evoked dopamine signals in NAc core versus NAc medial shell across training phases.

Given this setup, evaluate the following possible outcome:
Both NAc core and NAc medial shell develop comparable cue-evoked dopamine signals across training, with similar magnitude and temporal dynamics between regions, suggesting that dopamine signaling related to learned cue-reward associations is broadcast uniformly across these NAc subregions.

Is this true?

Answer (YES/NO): NO